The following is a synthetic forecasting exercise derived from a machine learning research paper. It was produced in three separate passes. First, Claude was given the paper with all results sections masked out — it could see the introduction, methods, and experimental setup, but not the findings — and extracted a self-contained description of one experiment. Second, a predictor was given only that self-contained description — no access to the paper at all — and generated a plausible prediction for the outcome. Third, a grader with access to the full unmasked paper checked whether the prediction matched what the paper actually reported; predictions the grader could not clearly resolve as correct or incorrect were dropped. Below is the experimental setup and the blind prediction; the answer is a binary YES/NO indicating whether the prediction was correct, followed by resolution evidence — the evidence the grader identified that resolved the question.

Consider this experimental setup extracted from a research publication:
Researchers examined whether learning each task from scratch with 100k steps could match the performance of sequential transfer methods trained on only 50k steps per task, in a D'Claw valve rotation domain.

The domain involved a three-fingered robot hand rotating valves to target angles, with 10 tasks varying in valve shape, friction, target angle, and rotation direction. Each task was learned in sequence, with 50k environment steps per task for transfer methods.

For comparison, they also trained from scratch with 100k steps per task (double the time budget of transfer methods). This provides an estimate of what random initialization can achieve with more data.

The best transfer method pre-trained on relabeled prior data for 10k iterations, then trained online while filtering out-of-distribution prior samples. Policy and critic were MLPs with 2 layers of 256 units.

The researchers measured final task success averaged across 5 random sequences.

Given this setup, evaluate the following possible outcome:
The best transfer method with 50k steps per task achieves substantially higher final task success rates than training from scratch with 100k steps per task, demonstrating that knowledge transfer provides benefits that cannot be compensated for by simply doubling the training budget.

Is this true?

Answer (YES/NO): NO